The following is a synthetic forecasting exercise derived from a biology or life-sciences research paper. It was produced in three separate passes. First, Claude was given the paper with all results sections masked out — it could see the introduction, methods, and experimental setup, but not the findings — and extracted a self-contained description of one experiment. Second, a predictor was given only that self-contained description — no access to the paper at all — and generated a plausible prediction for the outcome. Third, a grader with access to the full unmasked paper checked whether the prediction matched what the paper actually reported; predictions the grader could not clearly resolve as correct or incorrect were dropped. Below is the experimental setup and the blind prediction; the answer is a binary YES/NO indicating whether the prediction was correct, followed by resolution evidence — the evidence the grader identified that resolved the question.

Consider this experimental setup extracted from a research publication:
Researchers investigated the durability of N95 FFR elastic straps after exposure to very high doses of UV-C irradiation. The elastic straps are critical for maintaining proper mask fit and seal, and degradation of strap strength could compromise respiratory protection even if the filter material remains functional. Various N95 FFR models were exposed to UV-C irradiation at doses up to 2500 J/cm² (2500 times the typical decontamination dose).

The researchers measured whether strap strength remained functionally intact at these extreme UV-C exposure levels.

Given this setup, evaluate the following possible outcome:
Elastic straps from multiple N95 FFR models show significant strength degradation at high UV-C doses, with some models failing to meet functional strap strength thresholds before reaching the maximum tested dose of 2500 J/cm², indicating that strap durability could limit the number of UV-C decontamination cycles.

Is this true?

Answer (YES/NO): NO